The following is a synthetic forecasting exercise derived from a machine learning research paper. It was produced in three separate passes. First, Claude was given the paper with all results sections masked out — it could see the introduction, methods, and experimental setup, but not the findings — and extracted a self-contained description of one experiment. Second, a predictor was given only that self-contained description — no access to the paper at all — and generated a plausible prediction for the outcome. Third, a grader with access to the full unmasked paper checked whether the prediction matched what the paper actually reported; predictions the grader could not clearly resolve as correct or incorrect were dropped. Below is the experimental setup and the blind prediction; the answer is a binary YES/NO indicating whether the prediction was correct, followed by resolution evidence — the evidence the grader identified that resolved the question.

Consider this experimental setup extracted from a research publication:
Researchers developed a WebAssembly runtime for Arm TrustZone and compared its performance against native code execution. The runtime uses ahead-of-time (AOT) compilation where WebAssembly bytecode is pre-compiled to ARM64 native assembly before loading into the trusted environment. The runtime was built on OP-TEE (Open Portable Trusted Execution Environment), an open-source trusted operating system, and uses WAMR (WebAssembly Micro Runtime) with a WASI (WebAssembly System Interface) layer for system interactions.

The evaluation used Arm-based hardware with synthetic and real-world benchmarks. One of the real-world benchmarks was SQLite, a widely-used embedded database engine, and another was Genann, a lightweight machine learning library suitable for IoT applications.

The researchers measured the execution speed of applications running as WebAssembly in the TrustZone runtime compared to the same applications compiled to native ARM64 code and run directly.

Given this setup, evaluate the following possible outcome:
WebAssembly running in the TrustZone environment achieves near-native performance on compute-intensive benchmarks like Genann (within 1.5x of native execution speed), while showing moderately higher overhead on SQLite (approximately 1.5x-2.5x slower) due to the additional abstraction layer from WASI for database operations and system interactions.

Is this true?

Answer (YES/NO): YES